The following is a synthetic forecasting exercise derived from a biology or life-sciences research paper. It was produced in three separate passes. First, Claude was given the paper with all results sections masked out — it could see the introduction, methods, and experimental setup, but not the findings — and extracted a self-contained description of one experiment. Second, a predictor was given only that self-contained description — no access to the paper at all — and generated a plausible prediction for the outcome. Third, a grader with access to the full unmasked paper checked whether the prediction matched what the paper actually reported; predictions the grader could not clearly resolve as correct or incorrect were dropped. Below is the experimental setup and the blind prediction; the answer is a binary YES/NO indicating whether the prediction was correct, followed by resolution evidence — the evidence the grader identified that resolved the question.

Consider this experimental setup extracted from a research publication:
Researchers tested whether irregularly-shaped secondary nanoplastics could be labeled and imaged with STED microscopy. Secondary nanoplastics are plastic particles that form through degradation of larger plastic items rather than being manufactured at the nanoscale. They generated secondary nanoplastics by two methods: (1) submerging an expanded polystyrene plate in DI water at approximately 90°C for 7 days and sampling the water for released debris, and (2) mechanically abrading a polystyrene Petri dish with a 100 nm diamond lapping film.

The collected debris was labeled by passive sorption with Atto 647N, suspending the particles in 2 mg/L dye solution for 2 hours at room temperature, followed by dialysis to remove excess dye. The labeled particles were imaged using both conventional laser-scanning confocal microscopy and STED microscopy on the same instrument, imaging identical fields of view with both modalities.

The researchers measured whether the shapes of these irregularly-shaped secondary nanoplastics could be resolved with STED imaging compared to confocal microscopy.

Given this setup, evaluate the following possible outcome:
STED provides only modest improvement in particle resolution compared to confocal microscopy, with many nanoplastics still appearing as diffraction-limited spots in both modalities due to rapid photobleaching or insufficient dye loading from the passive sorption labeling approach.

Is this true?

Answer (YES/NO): NO